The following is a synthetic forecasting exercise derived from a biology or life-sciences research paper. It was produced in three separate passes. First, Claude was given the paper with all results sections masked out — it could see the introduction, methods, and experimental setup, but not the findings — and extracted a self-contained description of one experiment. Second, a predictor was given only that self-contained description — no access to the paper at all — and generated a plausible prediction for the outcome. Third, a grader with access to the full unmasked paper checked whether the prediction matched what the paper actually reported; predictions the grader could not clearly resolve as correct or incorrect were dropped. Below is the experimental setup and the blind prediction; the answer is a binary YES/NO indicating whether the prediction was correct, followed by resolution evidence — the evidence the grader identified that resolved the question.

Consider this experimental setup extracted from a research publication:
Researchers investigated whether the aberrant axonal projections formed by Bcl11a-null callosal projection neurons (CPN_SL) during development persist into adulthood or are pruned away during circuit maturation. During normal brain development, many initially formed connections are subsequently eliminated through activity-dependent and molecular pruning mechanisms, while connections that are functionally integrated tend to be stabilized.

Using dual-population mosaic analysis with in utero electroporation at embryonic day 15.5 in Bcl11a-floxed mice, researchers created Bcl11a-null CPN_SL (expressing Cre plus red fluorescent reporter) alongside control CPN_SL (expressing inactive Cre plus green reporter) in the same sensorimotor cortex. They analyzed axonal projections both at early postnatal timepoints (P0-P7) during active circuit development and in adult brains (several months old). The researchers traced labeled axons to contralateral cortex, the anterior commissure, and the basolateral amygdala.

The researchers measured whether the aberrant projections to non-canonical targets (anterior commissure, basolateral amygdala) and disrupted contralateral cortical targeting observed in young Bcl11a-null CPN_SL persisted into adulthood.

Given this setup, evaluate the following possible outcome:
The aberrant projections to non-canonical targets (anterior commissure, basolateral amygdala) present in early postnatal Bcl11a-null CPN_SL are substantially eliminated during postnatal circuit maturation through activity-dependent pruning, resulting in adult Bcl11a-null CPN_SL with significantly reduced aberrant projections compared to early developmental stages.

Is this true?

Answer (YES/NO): NO